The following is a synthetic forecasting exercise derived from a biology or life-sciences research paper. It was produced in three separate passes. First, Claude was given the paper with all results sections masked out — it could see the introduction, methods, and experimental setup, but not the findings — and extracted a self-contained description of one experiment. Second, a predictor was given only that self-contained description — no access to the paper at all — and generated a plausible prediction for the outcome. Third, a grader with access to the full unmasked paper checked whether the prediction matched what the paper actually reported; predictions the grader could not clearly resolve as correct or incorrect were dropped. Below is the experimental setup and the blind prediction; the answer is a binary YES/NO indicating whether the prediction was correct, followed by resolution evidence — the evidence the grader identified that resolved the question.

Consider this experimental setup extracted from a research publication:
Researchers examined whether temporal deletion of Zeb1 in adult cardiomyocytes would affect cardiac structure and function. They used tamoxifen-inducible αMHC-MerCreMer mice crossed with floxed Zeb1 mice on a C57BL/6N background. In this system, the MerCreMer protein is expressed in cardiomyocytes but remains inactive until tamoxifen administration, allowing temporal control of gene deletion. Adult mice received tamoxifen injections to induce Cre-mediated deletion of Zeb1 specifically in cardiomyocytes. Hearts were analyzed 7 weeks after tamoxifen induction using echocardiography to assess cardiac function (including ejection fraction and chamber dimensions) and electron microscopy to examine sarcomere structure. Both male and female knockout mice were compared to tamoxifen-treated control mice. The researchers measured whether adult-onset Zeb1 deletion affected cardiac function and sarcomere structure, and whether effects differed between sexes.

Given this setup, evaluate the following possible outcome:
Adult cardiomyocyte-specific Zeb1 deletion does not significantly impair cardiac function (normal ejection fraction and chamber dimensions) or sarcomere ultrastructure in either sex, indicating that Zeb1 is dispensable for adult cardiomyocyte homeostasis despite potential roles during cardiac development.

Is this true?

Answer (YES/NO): NO